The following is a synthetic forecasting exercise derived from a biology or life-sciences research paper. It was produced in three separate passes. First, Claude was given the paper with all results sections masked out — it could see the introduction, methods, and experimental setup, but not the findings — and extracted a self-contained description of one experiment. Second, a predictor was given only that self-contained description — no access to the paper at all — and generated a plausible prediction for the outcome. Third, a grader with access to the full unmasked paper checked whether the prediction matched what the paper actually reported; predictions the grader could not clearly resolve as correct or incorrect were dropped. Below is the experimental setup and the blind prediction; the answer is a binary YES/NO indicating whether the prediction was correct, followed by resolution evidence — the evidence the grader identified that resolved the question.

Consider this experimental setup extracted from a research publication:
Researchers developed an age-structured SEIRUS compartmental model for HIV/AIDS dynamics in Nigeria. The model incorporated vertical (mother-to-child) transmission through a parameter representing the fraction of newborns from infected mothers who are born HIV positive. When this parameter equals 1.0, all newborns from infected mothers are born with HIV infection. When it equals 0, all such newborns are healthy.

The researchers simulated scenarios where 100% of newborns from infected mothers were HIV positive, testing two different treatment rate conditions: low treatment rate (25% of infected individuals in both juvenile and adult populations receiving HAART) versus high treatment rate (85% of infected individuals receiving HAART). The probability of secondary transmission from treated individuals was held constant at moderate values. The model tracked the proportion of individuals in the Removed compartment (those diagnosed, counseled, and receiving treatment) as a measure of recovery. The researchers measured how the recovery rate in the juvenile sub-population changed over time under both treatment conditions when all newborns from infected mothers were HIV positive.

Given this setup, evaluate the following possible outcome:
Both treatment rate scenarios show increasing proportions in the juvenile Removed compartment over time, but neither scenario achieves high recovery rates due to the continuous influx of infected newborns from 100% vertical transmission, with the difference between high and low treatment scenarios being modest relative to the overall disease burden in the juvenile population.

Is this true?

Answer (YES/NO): NO